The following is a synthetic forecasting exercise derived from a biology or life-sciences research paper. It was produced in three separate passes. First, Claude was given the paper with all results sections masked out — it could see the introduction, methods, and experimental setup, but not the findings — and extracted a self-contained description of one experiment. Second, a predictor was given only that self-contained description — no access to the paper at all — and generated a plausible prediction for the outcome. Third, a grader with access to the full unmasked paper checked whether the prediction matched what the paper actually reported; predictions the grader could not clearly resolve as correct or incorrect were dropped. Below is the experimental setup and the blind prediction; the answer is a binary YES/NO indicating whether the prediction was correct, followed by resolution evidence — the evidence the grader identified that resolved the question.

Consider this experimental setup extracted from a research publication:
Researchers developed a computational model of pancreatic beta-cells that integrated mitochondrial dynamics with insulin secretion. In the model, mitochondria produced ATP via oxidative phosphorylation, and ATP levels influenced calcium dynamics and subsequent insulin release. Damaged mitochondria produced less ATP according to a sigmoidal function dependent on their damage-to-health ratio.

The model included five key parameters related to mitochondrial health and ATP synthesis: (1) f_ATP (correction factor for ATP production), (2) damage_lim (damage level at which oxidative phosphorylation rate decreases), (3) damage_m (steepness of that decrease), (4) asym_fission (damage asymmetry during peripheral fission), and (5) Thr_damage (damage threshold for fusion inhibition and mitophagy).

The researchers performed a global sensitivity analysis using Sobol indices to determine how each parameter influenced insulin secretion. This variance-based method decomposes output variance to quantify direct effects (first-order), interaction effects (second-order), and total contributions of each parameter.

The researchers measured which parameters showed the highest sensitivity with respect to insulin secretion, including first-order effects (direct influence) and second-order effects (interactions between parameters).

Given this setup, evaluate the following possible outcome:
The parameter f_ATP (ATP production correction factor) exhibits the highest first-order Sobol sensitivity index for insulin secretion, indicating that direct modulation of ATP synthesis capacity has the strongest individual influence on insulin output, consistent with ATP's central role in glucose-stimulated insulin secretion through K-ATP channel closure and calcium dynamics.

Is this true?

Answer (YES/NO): NO